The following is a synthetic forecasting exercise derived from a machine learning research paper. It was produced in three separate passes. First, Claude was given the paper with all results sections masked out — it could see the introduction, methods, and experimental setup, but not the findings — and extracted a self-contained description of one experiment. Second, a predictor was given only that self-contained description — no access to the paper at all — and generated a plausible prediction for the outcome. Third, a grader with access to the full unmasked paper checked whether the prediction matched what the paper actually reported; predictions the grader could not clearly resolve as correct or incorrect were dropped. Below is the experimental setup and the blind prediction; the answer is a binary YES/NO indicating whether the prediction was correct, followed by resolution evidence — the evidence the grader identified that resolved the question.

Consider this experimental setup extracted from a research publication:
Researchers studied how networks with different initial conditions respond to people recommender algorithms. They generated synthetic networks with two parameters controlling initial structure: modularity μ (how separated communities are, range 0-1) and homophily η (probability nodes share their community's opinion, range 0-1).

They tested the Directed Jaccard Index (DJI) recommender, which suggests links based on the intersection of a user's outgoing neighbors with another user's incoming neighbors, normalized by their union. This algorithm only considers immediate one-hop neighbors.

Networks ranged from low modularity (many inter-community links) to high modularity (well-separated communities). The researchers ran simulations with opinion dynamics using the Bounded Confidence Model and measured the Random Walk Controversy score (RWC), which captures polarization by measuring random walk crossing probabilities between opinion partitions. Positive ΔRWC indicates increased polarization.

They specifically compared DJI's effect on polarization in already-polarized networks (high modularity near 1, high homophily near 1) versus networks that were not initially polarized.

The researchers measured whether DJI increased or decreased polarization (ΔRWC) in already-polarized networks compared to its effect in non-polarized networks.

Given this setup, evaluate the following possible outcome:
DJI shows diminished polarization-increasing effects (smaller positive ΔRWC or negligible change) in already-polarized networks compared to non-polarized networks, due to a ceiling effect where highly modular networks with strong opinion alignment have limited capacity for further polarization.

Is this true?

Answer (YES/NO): NO